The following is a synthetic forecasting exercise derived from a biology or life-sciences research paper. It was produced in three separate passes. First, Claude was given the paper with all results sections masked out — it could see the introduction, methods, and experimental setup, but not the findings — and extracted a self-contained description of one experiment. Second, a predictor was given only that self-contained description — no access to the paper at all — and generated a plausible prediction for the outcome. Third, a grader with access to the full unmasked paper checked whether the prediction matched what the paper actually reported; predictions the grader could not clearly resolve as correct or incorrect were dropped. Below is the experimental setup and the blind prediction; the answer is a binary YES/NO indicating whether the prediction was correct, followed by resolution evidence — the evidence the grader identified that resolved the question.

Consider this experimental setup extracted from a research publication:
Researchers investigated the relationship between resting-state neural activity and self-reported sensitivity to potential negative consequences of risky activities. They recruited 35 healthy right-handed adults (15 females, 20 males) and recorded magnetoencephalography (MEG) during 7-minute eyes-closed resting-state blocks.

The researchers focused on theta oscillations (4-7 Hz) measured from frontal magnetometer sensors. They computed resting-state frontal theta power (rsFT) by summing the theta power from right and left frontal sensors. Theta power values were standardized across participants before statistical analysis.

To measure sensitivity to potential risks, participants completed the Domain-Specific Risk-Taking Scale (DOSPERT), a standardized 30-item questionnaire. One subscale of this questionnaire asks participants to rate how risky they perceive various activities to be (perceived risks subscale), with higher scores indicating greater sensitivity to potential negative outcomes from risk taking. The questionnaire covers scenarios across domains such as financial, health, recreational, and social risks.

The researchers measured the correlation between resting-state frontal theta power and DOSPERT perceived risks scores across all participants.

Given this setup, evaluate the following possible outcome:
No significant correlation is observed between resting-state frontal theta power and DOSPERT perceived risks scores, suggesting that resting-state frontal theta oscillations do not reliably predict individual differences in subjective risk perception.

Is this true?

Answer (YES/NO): NO